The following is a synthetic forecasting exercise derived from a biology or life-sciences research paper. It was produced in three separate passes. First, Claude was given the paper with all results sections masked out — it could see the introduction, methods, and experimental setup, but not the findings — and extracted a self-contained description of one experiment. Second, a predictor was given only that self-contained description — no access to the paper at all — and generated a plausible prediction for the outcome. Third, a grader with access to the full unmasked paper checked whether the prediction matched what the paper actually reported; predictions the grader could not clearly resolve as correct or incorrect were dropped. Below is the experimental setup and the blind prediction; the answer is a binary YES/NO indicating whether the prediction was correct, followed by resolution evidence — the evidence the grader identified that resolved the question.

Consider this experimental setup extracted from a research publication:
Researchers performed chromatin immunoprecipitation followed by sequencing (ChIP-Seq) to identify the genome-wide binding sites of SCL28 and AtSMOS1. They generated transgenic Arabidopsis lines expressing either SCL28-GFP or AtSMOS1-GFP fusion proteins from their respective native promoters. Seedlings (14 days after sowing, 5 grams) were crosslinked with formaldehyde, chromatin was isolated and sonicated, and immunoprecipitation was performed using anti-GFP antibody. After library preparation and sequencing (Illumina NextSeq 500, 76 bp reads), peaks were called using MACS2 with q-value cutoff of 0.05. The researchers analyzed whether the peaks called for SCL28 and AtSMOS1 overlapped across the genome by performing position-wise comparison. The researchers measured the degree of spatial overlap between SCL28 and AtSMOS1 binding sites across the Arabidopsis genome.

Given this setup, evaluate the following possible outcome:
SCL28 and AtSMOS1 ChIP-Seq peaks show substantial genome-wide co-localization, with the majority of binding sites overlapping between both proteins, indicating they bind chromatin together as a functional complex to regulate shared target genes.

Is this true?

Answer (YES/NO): YES